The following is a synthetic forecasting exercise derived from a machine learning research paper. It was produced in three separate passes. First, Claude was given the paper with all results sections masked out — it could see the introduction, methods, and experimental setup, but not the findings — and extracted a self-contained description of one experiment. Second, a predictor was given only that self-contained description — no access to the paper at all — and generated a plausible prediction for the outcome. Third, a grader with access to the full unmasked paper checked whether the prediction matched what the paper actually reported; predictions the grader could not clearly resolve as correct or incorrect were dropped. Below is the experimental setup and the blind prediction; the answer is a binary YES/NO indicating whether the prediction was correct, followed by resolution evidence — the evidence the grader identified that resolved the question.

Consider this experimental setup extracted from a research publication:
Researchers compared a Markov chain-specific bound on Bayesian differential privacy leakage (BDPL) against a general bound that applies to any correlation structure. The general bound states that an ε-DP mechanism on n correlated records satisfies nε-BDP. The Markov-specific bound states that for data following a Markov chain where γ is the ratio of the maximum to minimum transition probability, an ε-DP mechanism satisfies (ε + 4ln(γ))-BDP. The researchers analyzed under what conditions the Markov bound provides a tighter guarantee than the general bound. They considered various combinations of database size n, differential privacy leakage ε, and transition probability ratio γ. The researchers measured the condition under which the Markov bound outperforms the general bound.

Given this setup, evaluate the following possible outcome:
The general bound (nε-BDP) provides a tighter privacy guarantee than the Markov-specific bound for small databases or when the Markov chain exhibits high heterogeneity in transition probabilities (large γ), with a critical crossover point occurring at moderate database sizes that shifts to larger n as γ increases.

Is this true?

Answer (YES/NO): NO